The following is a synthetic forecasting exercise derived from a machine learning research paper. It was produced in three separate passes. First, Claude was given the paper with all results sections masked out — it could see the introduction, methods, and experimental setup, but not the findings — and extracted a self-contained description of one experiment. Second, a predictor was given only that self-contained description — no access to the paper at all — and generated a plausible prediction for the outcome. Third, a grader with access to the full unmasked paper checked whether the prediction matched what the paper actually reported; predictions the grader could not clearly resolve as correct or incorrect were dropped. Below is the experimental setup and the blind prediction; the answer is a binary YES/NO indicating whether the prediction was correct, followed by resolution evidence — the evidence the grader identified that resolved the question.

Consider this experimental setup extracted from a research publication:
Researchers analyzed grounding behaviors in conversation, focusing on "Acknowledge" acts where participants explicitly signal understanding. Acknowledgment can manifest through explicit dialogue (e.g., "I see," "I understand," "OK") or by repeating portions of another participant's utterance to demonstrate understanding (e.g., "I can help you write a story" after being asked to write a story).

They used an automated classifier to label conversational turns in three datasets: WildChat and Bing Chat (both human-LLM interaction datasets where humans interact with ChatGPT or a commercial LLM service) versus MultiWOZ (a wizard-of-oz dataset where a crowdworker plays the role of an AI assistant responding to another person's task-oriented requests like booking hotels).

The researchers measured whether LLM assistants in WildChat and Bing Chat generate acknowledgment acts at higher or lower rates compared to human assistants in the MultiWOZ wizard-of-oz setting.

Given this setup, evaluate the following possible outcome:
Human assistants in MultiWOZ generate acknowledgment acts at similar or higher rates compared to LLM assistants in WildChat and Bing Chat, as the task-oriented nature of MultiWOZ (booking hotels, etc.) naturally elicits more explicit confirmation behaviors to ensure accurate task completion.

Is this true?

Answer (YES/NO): NO